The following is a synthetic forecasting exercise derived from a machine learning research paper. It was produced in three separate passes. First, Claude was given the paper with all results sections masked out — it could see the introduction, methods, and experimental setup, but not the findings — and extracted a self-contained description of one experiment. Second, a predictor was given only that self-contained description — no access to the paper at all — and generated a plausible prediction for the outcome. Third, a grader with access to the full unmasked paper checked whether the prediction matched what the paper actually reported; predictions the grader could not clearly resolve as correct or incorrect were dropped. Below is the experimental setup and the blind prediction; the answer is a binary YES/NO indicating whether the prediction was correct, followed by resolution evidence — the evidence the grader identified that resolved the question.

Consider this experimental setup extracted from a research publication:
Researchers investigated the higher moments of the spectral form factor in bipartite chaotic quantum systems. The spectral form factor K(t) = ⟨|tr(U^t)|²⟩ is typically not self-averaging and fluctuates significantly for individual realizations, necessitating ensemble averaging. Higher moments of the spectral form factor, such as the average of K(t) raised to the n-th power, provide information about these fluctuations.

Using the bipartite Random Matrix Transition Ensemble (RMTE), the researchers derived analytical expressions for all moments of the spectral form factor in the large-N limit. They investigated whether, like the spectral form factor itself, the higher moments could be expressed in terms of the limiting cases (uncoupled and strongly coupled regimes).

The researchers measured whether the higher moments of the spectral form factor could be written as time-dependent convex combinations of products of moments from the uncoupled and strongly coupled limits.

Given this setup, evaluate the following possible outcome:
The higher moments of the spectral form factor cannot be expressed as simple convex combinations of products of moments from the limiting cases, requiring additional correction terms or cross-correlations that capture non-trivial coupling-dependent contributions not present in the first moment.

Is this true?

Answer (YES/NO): NO